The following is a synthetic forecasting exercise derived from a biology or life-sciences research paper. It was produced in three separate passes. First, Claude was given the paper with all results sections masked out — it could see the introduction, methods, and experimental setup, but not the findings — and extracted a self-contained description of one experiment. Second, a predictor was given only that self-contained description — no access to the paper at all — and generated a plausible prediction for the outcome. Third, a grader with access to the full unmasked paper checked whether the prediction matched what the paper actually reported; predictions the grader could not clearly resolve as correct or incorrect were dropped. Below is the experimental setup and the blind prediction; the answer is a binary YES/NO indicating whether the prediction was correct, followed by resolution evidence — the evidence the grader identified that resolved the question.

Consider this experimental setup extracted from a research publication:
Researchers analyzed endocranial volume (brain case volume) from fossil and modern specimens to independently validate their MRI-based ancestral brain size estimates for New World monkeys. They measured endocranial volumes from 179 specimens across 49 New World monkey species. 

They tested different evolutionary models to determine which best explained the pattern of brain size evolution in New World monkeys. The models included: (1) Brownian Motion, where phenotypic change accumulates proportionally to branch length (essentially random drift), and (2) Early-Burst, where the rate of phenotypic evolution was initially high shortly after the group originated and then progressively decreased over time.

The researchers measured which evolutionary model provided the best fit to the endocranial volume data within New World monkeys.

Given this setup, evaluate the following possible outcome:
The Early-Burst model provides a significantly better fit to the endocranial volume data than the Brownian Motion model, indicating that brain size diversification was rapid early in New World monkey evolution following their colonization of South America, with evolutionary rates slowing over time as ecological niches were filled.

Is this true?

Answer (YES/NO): YES